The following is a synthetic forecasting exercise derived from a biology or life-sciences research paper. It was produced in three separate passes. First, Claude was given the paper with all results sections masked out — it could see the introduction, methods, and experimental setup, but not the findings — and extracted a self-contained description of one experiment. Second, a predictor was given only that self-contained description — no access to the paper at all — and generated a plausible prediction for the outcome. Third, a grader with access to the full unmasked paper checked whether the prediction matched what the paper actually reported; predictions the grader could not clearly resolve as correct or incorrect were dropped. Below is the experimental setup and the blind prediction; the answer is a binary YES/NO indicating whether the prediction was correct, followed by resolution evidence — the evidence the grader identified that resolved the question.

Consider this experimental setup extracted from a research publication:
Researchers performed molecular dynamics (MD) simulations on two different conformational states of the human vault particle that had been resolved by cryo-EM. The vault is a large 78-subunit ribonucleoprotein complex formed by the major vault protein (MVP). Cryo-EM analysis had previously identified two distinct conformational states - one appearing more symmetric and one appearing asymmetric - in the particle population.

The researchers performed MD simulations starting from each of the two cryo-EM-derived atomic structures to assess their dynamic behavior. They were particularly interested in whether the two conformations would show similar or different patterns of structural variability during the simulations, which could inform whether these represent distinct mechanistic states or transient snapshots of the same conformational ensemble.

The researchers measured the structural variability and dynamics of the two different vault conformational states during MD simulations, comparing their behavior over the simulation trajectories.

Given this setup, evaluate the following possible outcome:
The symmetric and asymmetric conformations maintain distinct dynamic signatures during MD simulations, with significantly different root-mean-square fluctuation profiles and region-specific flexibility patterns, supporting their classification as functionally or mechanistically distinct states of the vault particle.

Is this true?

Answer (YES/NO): YES